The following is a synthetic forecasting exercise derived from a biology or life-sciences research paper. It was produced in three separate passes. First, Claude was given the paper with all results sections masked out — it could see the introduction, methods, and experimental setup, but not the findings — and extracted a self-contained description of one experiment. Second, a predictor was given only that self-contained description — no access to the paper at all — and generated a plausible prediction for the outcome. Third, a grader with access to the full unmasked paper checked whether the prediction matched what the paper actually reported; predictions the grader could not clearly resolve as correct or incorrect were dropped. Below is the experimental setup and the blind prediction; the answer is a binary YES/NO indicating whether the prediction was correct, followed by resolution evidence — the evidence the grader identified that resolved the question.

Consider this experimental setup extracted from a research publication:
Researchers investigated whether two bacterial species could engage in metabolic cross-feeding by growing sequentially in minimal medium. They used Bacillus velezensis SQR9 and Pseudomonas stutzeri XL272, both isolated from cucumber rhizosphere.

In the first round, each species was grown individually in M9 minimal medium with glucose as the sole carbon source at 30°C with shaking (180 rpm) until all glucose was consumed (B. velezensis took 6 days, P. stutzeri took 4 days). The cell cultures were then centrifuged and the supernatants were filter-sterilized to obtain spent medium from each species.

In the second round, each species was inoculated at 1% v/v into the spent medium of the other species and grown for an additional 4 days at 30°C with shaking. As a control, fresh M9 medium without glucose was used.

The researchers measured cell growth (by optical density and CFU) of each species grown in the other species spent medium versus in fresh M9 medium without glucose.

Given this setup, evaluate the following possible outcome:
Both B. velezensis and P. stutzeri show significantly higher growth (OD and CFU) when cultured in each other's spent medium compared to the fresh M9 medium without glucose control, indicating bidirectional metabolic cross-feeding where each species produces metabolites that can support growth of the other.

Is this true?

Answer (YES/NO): YES